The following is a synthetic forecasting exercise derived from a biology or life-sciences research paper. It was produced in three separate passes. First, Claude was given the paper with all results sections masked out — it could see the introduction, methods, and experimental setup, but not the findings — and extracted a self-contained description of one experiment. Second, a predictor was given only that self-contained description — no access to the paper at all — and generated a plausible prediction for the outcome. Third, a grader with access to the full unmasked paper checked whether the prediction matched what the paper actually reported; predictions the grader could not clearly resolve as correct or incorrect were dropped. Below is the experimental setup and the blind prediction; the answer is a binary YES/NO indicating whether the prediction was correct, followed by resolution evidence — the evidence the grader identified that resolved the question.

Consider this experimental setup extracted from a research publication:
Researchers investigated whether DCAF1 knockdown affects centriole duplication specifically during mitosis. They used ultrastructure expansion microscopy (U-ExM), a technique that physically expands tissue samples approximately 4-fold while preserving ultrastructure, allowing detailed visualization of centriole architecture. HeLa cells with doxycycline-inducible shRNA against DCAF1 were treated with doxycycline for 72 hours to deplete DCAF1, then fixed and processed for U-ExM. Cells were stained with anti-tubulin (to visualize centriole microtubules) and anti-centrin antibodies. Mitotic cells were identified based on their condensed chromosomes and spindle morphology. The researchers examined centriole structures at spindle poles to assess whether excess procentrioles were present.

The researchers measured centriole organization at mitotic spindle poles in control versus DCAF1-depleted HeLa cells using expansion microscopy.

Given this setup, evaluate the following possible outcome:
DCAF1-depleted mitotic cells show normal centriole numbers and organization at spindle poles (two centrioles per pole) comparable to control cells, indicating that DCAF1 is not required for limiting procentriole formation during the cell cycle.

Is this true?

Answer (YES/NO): NO